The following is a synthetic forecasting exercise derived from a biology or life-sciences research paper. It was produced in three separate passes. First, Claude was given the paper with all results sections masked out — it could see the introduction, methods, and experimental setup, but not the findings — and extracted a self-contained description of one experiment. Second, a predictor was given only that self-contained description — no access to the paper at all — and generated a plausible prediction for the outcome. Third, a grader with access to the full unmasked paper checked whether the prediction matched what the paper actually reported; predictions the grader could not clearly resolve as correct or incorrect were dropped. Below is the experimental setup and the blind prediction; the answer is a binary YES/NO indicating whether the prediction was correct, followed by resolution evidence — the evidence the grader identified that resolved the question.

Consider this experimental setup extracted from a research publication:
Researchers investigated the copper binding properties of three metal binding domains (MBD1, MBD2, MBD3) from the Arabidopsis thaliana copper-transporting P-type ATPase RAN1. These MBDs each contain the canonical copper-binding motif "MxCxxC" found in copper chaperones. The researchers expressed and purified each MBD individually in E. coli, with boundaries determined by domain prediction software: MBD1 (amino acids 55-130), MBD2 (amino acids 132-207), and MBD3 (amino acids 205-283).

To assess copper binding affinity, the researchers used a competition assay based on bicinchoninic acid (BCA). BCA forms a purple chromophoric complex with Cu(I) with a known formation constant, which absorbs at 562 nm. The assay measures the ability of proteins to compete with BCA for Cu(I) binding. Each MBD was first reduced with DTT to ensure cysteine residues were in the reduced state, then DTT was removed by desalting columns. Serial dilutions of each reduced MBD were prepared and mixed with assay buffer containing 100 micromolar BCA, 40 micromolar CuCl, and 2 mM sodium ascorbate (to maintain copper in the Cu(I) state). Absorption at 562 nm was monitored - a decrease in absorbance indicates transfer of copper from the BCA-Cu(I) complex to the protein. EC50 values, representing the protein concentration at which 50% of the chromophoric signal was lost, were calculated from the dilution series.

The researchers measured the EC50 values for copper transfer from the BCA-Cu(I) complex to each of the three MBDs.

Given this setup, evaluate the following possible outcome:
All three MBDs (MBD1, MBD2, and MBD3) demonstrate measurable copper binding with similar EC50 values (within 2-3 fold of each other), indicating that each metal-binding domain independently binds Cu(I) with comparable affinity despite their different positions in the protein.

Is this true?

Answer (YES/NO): YES